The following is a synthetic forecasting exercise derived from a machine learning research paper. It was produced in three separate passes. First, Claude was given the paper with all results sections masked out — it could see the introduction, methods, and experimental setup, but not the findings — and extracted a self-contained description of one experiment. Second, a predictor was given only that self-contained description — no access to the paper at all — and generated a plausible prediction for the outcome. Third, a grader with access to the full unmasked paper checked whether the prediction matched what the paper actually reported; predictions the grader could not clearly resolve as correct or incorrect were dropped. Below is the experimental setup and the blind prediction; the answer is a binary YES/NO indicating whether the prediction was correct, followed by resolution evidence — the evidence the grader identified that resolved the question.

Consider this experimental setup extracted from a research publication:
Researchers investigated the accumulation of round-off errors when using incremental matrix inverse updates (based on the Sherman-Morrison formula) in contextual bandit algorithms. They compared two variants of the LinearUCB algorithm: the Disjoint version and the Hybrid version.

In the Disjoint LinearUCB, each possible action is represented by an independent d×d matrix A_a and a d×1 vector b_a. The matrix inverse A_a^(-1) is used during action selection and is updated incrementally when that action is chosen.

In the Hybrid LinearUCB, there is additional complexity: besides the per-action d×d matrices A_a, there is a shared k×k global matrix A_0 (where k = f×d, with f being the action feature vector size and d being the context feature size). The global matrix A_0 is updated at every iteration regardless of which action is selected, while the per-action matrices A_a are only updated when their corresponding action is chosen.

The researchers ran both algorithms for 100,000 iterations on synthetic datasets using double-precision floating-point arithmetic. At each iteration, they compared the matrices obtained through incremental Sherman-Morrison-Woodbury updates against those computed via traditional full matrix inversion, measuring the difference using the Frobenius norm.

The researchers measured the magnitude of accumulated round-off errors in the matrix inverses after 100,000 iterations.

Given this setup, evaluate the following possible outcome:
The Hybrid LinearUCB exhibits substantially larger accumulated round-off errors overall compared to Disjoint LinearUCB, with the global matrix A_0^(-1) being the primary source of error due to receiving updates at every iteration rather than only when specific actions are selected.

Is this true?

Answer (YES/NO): YES